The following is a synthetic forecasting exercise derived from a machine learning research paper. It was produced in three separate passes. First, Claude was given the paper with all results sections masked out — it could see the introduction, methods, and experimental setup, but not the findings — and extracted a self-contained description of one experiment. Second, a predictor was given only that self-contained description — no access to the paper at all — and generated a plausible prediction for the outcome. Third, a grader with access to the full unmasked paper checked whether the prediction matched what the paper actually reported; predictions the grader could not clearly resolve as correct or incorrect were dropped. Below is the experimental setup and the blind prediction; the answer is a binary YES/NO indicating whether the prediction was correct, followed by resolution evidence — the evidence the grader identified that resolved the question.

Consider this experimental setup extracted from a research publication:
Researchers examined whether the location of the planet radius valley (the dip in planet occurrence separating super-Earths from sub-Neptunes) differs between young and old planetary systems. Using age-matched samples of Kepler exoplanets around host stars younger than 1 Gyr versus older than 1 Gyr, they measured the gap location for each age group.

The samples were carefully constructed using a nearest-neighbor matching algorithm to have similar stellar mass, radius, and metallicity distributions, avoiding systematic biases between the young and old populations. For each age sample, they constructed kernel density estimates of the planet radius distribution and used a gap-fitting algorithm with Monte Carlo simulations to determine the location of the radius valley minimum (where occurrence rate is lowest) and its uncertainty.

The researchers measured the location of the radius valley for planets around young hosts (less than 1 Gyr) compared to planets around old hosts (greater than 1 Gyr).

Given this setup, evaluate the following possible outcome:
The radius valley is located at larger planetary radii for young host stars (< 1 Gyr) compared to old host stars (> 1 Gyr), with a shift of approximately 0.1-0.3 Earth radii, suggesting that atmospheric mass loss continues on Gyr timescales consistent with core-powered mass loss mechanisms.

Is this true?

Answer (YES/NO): NO